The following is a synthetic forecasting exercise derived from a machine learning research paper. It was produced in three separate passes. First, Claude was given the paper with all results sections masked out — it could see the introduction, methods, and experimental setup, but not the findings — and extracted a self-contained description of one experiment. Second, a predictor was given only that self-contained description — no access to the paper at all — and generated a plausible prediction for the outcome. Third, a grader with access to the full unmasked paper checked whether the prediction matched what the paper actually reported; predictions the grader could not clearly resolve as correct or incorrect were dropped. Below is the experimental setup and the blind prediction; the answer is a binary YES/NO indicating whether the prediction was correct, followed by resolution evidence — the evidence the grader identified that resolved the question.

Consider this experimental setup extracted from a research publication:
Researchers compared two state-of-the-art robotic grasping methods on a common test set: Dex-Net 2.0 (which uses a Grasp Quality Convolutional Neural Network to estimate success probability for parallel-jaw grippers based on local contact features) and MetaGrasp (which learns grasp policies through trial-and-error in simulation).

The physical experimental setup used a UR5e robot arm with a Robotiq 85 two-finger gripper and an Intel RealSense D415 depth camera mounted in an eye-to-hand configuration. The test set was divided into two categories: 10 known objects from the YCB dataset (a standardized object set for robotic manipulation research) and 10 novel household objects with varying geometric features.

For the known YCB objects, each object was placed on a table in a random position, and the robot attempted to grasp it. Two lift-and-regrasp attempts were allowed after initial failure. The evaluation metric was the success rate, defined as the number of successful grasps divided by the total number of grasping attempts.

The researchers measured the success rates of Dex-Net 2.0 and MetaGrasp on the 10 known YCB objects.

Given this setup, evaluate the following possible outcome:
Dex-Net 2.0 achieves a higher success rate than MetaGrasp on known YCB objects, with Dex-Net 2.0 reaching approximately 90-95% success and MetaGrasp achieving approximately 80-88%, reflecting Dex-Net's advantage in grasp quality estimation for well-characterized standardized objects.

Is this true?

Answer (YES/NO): NO